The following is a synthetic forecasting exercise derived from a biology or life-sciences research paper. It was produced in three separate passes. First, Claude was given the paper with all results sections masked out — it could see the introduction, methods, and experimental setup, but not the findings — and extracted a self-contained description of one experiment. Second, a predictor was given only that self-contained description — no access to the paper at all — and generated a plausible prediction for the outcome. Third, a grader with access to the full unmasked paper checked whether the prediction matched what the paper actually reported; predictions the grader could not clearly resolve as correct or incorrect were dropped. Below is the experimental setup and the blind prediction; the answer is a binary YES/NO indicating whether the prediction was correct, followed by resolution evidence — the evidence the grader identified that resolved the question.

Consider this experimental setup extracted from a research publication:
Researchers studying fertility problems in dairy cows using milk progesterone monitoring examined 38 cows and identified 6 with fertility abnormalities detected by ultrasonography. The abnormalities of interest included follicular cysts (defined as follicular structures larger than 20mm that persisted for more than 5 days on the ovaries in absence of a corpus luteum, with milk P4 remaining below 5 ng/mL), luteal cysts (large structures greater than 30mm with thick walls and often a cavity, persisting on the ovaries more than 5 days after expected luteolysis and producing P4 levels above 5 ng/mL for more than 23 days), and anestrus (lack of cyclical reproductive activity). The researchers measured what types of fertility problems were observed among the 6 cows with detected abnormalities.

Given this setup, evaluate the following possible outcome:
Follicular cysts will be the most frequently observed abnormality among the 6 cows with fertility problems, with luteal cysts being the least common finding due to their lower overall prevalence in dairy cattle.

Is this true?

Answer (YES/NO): NO